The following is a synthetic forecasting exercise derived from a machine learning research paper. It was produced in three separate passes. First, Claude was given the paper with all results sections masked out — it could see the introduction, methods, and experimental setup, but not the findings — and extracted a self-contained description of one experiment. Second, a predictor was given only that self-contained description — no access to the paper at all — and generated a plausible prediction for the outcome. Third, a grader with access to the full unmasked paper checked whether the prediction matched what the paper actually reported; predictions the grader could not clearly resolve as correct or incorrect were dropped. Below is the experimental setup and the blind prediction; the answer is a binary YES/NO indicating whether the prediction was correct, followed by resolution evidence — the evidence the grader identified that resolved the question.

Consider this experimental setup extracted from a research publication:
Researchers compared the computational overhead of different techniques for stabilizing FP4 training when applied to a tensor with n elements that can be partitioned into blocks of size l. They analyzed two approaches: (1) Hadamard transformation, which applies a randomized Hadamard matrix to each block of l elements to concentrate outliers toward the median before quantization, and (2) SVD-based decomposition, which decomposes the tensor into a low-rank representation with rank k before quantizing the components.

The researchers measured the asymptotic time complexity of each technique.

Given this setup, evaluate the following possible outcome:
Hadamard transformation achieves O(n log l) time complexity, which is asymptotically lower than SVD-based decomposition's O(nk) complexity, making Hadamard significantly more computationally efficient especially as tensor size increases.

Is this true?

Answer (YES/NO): NO